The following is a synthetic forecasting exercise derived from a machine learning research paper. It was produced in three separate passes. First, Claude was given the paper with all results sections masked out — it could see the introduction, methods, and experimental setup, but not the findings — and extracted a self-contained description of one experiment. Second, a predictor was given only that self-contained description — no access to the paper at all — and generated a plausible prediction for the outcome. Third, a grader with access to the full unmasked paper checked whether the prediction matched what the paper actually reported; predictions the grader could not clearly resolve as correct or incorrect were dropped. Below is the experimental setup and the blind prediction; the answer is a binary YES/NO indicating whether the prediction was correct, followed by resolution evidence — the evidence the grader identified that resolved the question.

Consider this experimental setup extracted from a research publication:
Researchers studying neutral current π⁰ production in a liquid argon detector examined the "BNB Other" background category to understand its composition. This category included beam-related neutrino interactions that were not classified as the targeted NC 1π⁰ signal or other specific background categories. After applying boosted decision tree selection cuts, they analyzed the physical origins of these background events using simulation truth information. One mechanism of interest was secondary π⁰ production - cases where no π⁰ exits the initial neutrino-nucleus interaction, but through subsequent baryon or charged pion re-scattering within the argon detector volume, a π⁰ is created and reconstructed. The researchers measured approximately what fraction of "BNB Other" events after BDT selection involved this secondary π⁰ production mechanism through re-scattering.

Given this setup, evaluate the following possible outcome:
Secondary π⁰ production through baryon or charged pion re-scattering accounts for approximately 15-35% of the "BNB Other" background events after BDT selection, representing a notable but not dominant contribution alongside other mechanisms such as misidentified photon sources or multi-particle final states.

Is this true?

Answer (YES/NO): YES